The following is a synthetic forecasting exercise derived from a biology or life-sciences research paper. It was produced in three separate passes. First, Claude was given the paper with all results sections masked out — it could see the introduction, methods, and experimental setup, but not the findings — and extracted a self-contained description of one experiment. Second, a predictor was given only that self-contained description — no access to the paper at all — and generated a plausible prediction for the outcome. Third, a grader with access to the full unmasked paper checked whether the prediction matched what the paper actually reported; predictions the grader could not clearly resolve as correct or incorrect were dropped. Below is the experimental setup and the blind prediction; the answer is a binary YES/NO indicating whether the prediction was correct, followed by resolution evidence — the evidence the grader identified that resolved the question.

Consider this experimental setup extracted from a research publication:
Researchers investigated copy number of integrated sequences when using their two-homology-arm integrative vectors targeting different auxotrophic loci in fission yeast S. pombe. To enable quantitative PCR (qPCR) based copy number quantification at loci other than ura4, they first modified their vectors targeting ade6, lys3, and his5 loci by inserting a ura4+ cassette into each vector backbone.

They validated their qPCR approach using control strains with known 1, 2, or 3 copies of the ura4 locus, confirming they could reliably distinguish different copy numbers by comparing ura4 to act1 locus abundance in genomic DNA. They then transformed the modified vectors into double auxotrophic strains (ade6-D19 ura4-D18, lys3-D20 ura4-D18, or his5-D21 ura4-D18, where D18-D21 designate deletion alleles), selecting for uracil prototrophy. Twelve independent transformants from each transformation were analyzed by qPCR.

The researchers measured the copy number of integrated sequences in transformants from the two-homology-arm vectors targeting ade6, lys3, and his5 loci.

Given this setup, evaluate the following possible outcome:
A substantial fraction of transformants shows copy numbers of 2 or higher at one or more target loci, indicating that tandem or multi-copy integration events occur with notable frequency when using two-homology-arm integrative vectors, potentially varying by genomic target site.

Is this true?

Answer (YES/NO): NO